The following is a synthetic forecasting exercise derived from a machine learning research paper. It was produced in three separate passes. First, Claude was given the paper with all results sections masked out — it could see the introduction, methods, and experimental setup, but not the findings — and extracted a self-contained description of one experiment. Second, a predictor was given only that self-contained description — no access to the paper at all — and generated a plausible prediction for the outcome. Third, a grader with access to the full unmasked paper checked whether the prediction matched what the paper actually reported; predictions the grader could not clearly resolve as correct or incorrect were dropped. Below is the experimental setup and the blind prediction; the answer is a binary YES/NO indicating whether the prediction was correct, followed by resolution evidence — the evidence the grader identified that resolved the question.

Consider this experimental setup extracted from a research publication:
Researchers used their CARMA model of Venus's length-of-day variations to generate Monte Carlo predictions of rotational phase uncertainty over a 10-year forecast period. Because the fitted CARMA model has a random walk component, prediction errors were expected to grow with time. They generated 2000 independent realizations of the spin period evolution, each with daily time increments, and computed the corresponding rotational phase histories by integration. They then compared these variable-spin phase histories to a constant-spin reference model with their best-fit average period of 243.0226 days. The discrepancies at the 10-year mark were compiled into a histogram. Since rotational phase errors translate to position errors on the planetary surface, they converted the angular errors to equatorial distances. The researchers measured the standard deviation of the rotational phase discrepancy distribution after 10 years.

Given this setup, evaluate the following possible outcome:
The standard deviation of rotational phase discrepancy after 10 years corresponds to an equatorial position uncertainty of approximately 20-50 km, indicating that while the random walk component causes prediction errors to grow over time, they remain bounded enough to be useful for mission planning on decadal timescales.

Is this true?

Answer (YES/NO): NO